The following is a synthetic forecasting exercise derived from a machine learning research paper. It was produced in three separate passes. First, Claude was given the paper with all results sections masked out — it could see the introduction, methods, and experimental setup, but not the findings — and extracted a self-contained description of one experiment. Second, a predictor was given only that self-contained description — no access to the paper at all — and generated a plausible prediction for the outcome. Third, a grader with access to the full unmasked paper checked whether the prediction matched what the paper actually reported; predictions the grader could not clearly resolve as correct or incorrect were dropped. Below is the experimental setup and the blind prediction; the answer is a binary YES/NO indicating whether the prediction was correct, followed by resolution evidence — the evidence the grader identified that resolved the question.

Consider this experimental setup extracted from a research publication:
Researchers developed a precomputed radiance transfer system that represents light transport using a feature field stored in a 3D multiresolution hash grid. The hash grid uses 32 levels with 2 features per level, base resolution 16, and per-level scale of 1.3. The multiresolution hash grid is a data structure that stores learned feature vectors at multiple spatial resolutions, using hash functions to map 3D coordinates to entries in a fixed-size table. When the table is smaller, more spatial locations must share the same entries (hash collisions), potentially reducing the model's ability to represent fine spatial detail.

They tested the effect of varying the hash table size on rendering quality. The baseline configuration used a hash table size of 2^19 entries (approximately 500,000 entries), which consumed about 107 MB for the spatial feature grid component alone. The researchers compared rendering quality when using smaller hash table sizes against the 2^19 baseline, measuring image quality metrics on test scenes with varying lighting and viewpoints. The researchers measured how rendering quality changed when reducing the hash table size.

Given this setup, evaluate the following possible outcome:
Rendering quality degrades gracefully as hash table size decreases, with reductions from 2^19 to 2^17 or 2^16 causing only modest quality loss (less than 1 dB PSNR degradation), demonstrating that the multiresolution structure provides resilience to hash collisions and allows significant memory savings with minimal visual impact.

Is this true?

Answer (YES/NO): NO